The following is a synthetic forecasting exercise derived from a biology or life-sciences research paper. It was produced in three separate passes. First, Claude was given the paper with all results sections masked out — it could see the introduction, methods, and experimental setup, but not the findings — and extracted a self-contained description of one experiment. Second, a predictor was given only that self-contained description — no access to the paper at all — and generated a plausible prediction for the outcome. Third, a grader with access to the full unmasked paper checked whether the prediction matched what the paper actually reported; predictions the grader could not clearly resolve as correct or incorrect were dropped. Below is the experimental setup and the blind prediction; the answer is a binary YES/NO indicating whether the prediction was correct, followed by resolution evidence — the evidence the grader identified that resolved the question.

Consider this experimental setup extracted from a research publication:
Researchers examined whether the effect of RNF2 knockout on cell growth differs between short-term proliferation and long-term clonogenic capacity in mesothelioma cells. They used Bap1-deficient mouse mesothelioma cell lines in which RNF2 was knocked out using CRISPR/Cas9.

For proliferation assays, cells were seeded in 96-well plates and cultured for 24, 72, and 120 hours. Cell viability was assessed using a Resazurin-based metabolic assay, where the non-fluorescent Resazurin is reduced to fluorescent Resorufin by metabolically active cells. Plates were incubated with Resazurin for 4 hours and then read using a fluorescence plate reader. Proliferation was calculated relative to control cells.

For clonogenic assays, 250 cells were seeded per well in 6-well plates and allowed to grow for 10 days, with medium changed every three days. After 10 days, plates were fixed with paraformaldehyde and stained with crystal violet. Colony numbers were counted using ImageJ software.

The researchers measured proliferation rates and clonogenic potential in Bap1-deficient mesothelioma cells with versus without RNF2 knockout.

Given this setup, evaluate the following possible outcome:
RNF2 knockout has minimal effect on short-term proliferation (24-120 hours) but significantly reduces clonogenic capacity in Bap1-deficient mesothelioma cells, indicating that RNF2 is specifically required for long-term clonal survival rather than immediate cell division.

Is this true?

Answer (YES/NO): YES